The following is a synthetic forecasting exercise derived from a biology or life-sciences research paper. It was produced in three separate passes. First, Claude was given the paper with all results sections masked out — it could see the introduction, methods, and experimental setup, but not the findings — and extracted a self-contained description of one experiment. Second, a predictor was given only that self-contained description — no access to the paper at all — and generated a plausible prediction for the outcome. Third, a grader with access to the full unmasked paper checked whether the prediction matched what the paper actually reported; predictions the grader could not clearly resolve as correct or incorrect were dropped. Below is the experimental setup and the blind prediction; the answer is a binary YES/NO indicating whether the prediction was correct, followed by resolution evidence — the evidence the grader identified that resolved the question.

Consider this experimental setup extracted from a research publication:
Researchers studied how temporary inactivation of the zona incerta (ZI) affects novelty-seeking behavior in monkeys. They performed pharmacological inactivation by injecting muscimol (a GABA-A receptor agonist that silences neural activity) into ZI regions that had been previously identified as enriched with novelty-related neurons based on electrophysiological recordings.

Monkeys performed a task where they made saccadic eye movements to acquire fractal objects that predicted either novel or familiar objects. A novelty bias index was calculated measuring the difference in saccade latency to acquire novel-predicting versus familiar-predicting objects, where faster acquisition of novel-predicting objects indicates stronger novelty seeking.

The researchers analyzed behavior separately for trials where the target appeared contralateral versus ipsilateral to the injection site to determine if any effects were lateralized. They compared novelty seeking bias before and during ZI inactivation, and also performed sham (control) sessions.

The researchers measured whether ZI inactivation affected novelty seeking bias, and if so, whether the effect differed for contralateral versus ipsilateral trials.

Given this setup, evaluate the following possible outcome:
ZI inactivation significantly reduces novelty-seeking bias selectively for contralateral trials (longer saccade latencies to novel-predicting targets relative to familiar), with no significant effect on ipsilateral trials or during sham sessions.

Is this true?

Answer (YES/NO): YES